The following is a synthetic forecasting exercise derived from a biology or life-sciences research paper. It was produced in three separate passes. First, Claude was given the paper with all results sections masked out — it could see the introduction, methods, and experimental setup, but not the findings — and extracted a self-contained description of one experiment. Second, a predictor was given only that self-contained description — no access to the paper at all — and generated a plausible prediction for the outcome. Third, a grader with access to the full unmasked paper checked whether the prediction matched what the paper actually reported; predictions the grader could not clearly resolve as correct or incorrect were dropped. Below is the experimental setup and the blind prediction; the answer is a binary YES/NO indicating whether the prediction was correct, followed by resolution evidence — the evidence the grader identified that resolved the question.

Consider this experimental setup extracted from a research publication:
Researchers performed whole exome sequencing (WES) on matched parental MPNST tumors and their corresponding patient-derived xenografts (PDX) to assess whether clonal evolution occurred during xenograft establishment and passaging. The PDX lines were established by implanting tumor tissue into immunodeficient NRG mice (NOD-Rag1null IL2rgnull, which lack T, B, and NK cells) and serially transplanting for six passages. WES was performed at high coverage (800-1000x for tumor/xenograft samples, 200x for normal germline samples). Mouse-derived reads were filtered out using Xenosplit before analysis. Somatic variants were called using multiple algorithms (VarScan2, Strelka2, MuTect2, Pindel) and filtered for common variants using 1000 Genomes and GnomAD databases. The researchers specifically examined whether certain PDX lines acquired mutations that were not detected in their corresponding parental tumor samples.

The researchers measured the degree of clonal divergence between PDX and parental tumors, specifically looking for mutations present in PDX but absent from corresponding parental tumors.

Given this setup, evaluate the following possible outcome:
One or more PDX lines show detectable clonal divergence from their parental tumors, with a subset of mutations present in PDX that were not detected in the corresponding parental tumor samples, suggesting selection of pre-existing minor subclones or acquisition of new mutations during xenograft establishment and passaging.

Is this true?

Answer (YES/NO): YES